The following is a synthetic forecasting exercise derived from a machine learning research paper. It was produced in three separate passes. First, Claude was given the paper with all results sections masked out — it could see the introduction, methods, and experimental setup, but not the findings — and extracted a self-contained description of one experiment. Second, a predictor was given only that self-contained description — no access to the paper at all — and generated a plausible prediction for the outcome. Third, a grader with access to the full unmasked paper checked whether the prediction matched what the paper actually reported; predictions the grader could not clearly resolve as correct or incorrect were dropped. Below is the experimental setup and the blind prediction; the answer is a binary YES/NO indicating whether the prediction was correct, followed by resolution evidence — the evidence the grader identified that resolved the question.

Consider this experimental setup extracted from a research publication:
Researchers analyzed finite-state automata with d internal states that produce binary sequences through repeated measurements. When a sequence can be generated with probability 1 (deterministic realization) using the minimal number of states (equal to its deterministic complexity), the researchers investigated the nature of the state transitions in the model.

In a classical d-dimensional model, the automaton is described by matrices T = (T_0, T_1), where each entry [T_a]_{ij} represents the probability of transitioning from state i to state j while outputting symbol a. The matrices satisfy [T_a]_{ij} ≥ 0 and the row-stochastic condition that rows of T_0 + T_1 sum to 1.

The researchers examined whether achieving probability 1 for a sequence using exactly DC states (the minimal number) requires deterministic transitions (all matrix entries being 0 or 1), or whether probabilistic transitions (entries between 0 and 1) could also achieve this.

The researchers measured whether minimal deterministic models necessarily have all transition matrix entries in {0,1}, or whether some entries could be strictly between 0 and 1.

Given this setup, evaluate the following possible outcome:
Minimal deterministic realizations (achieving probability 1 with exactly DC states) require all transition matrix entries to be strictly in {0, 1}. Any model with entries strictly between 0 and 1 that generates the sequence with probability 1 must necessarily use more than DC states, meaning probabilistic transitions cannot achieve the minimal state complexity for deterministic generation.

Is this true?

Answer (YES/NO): YES